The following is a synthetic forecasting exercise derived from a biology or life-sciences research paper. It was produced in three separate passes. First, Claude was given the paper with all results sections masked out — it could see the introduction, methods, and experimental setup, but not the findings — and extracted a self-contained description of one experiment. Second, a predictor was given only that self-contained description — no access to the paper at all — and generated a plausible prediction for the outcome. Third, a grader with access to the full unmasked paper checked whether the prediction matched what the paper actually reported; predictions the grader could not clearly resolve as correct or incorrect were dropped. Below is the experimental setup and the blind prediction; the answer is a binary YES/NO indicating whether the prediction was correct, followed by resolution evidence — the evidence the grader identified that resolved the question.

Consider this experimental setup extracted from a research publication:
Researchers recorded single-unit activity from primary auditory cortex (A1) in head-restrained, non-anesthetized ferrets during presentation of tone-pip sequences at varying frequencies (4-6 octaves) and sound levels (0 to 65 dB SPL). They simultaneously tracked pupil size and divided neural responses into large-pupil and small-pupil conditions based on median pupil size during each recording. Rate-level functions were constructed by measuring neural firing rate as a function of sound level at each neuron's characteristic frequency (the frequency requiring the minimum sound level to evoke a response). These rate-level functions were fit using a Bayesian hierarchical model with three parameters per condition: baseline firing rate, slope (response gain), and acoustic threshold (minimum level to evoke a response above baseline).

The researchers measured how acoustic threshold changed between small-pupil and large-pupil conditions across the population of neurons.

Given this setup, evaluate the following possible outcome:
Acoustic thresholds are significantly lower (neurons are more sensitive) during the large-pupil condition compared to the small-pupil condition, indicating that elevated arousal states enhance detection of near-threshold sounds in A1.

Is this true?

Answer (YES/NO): YES